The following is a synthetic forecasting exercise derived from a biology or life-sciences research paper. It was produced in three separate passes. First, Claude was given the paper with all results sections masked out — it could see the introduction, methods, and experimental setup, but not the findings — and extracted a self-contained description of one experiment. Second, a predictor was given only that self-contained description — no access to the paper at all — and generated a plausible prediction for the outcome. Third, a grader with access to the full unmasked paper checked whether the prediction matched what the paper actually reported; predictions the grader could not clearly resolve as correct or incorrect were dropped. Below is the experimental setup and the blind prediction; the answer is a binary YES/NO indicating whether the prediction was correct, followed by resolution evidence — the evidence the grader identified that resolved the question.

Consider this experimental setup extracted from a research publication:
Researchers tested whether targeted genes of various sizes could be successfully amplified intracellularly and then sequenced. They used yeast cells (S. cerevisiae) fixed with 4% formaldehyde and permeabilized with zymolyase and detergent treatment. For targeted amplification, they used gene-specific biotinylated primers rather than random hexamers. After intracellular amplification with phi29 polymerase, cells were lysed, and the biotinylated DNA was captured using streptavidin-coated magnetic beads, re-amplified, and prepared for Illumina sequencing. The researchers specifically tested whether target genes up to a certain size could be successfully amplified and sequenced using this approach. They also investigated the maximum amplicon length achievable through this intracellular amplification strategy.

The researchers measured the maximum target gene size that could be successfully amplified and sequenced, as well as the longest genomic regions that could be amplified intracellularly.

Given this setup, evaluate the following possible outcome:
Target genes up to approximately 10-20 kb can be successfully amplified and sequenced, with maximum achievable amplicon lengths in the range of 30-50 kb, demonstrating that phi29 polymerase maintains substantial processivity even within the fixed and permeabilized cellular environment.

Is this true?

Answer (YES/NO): NO